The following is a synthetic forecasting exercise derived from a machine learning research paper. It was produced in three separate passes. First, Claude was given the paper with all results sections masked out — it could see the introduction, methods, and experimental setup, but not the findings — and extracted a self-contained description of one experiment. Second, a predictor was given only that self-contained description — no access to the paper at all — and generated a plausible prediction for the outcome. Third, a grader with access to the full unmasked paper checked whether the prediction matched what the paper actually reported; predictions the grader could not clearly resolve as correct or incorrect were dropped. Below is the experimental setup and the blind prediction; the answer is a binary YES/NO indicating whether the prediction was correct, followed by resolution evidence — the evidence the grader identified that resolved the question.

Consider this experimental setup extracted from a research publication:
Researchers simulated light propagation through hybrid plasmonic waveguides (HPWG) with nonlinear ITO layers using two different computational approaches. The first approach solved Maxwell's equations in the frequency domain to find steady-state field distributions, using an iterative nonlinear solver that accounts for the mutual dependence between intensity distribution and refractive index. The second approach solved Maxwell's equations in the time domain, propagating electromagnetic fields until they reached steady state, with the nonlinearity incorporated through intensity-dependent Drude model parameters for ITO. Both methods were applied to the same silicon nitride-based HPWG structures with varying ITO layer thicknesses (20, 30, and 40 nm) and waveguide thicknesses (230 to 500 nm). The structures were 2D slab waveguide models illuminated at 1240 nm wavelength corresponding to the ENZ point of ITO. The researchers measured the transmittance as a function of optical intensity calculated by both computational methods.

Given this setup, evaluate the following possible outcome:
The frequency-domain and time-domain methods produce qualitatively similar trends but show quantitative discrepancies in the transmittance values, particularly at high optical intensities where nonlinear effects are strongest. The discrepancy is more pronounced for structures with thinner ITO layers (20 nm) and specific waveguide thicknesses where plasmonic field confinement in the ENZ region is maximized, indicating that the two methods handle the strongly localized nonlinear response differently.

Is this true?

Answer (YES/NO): NO